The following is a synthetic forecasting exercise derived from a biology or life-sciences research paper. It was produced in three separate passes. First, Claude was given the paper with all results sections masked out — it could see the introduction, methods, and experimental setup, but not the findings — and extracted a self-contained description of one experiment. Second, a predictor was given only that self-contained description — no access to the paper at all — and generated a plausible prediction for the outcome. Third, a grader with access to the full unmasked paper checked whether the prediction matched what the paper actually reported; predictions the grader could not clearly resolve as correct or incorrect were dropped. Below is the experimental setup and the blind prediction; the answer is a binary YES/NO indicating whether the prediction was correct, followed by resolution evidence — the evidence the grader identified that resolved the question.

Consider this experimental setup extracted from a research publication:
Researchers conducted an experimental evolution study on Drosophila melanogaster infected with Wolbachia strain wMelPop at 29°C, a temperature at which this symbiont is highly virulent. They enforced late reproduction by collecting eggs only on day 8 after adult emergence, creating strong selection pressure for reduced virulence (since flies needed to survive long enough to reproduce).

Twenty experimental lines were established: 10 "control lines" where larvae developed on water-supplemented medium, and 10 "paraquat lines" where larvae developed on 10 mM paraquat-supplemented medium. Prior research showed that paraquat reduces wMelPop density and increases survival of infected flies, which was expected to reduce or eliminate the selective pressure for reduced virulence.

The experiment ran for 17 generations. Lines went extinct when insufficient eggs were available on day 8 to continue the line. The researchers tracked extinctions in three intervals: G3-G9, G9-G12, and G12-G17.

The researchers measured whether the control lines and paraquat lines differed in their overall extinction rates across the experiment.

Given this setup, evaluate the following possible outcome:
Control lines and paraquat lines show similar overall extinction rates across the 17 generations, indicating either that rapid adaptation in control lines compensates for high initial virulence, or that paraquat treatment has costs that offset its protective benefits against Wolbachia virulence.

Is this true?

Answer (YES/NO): NO